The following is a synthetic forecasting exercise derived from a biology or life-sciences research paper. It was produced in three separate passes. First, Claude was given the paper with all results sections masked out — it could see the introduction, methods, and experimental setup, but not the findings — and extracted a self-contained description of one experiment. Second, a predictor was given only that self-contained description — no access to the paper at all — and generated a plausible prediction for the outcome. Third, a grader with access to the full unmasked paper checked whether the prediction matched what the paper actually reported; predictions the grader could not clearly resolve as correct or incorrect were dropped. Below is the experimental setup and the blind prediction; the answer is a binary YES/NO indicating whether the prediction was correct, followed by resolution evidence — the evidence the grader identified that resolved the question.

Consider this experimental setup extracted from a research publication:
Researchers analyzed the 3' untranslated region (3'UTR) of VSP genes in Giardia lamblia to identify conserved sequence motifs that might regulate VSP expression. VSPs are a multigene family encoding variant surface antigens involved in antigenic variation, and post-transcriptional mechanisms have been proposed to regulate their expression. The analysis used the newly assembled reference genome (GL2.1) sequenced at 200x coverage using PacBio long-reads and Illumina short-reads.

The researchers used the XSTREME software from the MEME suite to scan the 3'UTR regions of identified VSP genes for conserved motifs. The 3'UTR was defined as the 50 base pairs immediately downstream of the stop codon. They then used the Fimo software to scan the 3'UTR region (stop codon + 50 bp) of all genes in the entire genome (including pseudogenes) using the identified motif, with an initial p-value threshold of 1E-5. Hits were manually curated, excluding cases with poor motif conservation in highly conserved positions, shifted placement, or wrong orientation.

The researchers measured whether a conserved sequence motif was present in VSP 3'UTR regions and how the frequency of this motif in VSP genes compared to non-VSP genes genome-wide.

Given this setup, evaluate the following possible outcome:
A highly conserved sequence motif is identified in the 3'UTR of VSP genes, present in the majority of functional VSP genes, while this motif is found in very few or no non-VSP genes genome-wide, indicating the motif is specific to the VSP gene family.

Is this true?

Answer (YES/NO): YES